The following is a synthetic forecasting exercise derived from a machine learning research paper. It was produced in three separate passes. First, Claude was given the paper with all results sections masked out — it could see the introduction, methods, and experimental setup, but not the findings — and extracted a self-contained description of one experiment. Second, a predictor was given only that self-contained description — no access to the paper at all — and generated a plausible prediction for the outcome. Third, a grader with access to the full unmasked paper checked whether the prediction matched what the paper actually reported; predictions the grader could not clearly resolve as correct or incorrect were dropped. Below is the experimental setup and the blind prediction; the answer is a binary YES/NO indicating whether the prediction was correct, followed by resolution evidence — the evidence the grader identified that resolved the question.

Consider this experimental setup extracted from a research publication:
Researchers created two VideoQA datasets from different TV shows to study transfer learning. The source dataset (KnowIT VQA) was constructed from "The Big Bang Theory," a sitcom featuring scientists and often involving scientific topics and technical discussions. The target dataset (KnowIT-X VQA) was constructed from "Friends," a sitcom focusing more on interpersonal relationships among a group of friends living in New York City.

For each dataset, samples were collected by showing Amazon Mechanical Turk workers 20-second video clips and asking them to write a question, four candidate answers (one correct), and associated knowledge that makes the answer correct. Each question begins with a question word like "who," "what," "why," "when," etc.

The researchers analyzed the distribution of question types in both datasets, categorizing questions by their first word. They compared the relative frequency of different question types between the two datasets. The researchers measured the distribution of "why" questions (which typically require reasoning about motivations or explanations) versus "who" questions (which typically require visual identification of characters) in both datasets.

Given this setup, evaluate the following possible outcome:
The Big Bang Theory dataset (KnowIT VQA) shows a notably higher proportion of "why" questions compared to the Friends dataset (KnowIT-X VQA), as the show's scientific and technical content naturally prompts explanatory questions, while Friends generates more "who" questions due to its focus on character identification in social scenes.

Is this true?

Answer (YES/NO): YES